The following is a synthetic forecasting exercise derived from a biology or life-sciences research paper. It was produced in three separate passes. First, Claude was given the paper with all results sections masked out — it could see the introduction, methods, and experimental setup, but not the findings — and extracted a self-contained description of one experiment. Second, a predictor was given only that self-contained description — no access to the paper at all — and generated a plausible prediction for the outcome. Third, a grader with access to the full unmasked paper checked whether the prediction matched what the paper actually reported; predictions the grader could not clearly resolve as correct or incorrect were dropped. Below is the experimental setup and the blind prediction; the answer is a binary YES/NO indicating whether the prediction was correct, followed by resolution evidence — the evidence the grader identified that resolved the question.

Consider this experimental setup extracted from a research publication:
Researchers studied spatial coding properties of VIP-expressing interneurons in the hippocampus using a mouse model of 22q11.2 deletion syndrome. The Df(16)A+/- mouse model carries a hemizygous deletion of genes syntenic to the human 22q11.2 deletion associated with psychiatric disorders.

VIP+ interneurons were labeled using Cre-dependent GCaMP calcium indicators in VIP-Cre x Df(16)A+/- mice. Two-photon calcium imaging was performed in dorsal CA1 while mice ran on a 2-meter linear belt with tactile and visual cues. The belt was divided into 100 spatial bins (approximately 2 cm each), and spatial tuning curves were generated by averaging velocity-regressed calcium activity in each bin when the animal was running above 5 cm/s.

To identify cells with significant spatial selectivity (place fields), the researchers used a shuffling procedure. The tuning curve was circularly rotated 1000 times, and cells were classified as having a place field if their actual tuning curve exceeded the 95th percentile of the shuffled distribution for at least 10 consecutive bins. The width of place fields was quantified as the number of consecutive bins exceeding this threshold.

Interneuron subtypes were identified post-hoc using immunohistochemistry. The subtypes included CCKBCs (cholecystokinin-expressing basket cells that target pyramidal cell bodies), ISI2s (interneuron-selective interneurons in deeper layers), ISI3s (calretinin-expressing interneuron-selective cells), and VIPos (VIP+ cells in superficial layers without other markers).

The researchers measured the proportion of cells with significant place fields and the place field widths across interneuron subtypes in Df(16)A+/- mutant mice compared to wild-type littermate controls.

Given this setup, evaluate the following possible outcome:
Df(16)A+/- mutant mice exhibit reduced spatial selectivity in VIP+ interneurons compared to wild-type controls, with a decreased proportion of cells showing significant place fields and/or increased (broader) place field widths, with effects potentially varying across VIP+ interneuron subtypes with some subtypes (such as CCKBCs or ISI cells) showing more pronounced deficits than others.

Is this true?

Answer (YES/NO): YES